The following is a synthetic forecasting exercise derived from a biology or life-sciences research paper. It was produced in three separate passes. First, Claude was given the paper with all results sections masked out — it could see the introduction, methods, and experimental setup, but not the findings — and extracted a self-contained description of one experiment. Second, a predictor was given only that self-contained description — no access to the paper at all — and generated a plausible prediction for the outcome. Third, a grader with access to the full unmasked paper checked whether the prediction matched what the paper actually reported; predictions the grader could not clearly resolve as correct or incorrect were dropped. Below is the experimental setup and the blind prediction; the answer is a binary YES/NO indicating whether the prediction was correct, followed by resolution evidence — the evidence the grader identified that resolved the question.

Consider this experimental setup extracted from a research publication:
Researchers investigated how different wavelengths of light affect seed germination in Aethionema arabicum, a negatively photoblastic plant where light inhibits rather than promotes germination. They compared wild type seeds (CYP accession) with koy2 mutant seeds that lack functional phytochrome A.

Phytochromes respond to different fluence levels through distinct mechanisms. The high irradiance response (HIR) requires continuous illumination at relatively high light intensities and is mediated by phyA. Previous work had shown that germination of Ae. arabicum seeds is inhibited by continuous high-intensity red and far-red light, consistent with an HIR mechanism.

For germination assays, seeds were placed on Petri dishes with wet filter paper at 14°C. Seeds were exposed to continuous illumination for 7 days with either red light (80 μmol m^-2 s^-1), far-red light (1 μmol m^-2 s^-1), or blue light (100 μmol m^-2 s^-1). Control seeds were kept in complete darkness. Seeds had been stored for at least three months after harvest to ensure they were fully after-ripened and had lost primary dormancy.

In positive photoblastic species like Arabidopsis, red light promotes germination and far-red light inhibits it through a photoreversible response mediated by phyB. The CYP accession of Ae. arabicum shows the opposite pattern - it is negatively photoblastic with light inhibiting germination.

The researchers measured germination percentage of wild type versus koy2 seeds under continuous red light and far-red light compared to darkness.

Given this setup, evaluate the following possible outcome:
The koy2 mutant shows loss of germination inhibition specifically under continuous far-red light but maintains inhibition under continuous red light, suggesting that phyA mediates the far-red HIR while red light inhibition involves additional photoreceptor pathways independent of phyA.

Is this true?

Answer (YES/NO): NO